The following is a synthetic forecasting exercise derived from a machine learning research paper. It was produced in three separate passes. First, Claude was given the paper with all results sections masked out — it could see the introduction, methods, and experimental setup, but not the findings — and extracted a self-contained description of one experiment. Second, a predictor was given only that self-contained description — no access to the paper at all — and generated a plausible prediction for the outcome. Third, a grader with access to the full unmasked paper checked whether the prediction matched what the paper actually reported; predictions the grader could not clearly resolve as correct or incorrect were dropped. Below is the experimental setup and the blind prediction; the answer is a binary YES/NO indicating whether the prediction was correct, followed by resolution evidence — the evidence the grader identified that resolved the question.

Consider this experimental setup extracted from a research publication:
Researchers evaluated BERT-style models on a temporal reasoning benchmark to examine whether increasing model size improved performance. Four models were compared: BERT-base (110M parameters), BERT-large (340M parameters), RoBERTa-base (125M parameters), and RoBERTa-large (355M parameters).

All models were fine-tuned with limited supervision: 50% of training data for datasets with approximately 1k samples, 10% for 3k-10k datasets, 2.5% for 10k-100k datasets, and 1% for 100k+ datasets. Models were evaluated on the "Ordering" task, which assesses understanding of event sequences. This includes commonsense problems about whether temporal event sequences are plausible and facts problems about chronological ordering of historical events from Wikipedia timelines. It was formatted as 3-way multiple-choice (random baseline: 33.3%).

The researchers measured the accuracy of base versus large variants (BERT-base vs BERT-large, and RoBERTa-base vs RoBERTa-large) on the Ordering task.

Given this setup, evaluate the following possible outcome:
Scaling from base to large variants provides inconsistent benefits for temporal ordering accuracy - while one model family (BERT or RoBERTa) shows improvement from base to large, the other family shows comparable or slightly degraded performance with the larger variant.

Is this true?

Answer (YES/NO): NO